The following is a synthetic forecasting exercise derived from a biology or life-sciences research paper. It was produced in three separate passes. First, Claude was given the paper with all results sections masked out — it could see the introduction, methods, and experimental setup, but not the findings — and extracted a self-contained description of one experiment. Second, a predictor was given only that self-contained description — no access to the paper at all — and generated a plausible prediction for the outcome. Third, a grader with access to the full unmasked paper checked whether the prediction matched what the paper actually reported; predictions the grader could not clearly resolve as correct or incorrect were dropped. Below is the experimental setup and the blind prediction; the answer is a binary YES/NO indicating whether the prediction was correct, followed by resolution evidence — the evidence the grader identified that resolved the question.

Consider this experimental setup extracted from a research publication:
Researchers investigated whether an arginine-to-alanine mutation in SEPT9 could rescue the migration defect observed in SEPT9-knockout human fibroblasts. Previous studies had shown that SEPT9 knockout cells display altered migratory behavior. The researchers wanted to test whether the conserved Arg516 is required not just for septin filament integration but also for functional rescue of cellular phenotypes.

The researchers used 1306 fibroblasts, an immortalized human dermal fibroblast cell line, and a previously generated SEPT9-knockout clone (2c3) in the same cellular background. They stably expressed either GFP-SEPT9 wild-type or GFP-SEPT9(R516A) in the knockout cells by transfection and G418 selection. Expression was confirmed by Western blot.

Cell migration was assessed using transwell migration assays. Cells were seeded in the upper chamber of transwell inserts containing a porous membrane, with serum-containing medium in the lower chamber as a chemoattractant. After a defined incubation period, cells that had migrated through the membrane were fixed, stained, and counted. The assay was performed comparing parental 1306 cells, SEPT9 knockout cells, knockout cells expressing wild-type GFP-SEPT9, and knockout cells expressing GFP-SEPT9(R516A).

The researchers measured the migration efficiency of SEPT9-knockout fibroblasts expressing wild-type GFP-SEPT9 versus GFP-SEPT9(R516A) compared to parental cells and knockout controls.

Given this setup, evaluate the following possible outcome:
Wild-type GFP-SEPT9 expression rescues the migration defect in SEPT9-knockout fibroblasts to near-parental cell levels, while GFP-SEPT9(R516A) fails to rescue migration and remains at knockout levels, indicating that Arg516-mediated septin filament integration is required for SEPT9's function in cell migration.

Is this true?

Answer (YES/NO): YES